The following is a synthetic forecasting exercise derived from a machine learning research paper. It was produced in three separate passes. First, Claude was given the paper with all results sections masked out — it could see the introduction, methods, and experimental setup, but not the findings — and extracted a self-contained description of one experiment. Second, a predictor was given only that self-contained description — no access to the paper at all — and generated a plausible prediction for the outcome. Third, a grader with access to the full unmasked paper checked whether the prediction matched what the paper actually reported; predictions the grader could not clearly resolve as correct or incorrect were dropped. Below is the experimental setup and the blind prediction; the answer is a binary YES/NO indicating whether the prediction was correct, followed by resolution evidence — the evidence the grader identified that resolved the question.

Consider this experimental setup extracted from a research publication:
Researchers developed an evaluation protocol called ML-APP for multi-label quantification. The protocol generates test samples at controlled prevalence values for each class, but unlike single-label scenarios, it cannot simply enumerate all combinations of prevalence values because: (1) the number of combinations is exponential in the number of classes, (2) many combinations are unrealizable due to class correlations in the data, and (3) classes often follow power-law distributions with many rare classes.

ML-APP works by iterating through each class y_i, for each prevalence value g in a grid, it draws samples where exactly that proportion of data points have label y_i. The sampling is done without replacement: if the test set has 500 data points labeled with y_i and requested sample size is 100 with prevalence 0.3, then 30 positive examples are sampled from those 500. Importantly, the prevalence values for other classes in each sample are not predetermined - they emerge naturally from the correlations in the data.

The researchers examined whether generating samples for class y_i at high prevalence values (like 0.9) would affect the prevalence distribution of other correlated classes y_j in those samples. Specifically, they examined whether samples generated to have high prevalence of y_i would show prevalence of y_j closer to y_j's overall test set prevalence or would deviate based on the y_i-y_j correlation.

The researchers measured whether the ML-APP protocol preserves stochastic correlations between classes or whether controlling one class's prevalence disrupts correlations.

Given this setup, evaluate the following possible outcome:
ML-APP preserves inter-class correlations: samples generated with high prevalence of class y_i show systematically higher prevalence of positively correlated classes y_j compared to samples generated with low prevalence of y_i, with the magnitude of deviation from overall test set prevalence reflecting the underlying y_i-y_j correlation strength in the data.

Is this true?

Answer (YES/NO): YES